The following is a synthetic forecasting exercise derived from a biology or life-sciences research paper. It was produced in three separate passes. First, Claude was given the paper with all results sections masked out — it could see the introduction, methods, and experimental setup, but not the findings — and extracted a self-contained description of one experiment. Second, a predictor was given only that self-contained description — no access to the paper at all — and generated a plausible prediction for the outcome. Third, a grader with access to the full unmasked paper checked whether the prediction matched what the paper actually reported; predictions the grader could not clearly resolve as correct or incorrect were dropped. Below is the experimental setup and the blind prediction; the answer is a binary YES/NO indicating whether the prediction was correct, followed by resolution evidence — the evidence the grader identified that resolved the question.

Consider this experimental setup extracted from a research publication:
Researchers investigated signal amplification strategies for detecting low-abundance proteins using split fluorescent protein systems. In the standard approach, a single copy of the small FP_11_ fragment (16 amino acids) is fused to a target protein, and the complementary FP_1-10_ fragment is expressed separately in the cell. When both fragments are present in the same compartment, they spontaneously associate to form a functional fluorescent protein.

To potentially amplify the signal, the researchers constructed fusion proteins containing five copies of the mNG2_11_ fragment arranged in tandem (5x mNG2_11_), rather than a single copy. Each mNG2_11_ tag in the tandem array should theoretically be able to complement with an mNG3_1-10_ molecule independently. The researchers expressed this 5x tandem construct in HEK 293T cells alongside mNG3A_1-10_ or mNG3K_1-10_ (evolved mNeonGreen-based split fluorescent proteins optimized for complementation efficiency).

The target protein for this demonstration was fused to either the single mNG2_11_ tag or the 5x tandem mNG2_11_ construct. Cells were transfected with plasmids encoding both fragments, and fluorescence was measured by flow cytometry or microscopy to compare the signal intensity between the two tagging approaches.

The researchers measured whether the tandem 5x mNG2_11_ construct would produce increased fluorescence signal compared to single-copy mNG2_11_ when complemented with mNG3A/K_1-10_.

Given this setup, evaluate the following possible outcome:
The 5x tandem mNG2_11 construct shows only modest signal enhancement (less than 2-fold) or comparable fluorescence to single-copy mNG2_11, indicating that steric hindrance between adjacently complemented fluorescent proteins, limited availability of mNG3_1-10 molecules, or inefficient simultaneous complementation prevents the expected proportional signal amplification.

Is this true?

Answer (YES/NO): NO